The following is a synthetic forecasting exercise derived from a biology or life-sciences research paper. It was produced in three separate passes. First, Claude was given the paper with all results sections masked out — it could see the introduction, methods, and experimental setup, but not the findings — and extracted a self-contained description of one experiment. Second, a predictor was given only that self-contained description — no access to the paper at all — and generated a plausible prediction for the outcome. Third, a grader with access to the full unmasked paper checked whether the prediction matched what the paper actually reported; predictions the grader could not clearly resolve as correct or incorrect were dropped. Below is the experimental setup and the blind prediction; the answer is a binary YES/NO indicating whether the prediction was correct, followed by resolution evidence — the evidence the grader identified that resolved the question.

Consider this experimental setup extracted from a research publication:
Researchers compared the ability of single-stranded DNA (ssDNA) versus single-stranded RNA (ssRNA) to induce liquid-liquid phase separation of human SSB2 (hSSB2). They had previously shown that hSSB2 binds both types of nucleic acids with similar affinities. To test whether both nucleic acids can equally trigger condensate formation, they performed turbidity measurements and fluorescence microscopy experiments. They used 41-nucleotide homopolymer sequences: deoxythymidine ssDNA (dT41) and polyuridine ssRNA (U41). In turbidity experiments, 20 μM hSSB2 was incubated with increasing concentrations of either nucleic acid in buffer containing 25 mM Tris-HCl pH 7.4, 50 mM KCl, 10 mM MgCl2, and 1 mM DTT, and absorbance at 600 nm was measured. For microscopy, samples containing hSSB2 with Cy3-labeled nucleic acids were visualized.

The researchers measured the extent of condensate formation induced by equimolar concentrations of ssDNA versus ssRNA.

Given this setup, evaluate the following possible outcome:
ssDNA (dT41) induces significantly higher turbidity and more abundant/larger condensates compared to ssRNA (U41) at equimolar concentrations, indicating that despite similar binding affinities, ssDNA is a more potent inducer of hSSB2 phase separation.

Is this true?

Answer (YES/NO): YES